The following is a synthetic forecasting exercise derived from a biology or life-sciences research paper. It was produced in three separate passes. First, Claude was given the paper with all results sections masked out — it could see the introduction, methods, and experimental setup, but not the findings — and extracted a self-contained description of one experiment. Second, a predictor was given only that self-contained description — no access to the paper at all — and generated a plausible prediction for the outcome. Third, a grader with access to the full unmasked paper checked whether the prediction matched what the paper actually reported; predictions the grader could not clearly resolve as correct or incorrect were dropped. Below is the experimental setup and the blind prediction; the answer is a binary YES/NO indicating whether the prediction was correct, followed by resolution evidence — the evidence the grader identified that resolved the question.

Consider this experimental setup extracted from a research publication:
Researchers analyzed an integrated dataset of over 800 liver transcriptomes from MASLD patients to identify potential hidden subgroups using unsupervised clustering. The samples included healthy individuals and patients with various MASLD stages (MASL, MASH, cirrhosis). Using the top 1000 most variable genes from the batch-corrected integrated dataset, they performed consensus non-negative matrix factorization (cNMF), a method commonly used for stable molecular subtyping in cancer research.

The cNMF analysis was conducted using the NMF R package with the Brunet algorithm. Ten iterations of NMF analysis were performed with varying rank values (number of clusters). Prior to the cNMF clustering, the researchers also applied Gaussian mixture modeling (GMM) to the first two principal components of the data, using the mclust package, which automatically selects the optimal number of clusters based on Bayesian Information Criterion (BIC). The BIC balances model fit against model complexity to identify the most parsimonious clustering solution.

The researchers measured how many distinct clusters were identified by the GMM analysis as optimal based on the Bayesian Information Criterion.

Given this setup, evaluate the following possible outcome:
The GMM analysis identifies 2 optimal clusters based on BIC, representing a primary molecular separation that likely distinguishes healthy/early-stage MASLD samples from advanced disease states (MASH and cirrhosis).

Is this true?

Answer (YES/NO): YES